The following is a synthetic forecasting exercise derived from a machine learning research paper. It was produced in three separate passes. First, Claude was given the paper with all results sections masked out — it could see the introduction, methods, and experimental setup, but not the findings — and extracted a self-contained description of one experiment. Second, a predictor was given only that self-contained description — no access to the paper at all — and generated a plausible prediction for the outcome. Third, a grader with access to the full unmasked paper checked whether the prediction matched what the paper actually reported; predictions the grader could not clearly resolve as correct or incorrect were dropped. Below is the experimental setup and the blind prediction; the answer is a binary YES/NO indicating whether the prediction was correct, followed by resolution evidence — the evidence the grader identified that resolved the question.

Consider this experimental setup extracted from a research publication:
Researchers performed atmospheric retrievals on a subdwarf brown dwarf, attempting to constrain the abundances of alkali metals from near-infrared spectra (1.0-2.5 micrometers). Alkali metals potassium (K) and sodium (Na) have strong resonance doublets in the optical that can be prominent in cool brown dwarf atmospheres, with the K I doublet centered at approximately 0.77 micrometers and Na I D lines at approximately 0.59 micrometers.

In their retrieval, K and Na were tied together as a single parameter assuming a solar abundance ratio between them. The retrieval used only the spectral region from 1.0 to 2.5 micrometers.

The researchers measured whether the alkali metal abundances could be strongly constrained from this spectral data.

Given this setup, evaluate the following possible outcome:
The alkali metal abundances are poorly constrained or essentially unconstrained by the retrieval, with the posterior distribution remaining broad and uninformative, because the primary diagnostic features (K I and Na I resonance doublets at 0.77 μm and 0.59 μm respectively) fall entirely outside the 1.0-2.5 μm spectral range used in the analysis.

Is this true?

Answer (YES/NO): YES